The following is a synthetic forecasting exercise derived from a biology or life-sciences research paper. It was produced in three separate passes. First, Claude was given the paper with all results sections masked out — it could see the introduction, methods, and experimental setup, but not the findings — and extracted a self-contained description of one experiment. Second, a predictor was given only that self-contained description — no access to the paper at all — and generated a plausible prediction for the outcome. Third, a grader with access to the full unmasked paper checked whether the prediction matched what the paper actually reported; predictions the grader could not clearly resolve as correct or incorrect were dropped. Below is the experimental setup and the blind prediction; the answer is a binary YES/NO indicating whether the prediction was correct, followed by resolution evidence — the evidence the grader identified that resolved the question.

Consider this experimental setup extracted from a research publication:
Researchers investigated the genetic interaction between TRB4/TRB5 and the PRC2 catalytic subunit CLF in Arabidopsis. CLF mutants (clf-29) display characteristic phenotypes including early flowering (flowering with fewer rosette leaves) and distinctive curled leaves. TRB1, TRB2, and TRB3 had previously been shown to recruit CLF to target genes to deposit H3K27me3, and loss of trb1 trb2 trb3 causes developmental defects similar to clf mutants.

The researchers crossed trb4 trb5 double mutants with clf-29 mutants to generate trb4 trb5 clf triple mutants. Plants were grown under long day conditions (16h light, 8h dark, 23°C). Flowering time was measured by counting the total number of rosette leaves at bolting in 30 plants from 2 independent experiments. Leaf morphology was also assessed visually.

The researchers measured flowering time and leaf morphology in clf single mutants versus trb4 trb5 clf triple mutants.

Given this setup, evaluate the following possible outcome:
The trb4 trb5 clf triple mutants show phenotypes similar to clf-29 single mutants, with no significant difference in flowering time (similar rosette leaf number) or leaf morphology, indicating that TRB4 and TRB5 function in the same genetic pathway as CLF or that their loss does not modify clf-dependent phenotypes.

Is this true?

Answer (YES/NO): NO